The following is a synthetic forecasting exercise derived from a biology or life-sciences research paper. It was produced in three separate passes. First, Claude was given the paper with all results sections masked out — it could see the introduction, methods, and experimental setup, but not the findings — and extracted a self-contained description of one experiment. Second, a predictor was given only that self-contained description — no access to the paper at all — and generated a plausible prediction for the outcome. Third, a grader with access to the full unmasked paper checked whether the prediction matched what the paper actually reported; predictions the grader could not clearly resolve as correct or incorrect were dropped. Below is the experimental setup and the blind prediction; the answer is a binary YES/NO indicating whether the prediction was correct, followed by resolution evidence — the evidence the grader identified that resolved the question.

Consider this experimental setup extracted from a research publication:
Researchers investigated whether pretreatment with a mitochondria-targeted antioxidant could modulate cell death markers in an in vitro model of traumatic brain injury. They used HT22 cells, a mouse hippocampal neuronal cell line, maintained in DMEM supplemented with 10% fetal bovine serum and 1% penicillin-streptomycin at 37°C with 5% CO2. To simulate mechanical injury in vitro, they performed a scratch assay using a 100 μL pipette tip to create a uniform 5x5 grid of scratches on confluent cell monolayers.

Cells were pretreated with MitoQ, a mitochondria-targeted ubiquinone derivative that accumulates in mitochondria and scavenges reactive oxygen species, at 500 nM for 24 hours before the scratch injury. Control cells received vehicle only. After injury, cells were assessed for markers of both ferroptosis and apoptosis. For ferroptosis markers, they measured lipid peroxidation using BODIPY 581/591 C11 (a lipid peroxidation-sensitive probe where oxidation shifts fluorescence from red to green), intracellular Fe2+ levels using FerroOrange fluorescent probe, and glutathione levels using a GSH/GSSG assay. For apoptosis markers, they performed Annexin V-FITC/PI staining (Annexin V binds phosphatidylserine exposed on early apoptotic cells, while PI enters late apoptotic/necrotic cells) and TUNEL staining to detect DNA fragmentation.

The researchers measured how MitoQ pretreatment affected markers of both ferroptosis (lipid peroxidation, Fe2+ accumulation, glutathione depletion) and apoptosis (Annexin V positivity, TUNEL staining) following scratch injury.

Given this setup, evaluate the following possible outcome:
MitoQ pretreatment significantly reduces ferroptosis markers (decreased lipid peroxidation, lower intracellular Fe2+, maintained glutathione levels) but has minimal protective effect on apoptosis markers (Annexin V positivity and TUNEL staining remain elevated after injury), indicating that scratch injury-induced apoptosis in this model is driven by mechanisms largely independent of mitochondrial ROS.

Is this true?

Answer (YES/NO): NO